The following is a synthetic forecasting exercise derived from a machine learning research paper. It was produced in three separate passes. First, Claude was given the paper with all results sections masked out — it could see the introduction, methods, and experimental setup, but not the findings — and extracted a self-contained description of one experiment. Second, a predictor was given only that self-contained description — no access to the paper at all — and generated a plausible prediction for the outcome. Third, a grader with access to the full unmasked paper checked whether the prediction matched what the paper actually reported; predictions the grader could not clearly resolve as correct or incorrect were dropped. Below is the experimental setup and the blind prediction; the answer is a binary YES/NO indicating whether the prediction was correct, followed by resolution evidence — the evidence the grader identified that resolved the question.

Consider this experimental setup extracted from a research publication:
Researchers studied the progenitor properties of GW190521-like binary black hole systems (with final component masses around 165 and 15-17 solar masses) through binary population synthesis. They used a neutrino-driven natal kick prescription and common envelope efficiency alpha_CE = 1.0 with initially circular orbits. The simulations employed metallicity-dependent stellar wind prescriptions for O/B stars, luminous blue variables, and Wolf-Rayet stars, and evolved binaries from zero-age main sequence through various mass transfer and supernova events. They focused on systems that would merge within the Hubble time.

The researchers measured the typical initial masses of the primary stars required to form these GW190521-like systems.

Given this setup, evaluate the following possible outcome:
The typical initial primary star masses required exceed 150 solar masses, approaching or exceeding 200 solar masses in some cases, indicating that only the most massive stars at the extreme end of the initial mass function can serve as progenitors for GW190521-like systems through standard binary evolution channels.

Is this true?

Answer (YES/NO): NO